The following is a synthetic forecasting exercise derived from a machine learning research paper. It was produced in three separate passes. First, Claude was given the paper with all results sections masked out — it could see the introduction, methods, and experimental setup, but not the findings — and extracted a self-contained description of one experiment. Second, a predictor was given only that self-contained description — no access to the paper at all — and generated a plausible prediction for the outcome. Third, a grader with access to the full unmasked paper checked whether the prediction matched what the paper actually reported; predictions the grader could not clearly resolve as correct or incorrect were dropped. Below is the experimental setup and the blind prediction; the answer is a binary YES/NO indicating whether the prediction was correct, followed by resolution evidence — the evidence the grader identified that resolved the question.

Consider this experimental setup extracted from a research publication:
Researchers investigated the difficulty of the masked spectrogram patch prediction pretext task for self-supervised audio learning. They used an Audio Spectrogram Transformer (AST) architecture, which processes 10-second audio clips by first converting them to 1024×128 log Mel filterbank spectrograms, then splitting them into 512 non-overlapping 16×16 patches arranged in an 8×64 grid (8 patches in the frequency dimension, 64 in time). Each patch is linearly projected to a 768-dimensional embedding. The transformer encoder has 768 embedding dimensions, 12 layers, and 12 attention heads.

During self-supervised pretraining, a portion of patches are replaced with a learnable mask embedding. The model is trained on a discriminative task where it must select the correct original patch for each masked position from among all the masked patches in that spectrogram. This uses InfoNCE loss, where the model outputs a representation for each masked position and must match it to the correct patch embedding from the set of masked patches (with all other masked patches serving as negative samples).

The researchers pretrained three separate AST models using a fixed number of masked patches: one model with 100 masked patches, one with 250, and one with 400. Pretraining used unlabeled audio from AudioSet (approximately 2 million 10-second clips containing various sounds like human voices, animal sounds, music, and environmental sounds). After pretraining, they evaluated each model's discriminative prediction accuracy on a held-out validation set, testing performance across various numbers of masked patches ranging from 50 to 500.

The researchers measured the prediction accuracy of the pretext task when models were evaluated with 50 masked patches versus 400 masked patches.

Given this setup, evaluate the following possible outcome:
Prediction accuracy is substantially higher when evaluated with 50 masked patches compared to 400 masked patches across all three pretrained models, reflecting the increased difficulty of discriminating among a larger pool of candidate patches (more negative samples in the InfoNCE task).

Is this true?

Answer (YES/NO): YES